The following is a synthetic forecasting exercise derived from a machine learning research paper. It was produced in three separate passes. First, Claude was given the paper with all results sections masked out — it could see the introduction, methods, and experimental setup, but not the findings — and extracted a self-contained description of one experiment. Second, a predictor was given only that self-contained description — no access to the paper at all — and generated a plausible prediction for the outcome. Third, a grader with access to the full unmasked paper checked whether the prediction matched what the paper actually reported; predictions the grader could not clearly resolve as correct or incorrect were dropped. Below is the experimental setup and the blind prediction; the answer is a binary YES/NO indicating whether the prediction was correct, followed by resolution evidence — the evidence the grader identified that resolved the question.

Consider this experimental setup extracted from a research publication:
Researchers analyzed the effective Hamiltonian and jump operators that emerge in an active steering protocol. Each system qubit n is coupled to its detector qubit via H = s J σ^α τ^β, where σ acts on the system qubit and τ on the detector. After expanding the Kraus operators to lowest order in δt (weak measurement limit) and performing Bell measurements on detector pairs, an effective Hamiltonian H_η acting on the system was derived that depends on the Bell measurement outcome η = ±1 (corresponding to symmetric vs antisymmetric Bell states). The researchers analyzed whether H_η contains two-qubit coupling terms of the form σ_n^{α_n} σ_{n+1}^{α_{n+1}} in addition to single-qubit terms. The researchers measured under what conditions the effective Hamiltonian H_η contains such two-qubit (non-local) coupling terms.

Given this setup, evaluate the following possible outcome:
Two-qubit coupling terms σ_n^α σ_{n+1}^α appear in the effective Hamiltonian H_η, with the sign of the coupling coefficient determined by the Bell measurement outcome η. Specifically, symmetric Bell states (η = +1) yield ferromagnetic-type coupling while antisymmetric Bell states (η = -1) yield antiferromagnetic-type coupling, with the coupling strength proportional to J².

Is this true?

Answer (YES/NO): NO